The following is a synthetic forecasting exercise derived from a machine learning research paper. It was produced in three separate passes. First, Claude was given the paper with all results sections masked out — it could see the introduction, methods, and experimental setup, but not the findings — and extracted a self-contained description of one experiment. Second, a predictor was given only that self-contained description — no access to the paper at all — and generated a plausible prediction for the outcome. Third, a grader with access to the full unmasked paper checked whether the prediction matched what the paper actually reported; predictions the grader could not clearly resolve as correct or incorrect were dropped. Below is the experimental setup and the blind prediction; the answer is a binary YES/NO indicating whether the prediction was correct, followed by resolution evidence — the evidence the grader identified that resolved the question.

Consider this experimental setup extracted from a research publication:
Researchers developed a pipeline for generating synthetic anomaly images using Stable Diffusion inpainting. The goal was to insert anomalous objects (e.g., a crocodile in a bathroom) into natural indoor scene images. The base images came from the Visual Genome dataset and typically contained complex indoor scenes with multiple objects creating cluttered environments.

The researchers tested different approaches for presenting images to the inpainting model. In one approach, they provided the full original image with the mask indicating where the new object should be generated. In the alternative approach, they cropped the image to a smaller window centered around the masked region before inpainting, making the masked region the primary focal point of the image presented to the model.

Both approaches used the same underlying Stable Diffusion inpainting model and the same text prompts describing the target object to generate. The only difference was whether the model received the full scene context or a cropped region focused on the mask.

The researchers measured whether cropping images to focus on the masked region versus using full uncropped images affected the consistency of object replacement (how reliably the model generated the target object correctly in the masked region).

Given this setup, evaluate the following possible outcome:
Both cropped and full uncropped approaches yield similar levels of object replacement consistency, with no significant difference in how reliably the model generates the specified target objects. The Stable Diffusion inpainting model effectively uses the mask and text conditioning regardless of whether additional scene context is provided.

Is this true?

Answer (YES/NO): NO